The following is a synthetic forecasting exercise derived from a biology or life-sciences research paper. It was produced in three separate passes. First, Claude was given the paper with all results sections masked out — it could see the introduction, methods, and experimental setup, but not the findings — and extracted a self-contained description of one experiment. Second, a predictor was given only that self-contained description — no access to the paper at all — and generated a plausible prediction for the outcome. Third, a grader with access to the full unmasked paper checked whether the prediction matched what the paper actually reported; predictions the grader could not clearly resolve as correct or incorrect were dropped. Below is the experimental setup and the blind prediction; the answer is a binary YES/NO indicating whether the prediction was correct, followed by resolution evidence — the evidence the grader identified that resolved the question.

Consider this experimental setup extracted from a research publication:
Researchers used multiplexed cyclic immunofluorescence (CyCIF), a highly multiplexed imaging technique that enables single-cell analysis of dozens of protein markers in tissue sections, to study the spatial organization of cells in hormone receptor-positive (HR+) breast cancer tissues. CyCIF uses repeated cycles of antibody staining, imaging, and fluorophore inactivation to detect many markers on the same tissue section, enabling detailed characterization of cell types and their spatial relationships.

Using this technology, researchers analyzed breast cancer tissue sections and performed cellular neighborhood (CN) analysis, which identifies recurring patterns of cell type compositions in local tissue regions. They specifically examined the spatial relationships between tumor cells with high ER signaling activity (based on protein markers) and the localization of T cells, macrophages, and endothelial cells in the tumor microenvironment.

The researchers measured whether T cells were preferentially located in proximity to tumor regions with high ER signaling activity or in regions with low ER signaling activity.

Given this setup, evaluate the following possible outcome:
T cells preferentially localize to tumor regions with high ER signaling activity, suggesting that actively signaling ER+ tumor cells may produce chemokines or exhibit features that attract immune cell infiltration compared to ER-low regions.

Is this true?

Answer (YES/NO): NO